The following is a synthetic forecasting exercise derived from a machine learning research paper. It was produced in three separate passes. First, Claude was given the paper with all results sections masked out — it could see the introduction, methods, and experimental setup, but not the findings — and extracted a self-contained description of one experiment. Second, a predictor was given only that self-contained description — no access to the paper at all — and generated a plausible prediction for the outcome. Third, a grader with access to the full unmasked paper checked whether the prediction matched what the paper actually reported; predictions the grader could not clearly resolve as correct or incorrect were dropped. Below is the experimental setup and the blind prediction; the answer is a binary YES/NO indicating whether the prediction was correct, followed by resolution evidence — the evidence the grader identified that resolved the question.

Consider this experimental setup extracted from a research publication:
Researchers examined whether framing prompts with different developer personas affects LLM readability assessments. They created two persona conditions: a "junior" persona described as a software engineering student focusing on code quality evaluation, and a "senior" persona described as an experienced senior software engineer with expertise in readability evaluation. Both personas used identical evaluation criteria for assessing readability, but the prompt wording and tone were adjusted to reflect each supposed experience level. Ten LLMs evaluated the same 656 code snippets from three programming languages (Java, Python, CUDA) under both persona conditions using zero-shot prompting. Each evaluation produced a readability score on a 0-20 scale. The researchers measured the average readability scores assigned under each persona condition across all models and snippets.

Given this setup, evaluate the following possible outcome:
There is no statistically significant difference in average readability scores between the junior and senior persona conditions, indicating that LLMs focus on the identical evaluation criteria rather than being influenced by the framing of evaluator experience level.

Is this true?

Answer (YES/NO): YES